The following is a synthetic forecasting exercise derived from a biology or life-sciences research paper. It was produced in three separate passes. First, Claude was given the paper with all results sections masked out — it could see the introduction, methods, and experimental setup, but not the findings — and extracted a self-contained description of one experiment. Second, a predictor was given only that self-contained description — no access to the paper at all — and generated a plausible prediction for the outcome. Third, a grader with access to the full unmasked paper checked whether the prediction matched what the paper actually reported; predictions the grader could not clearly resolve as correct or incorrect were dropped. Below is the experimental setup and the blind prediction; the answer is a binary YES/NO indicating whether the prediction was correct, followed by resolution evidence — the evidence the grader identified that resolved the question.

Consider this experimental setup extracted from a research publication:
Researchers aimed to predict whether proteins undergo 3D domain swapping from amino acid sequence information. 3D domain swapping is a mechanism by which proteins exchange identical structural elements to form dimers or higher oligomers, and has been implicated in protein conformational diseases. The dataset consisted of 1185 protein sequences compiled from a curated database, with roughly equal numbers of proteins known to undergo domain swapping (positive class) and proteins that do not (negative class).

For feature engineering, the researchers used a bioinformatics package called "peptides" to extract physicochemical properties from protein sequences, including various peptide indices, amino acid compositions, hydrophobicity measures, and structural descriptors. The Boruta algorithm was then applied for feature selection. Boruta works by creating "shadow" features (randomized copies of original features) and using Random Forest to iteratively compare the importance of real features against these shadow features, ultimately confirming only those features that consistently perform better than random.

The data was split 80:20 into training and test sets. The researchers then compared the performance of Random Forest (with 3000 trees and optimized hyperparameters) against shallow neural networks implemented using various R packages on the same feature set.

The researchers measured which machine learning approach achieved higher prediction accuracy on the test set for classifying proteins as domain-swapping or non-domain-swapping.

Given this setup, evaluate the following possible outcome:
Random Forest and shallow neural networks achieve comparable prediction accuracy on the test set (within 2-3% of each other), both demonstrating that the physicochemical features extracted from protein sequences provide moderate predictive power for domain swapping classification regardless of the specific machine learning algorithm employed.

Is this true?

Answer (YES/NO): NO